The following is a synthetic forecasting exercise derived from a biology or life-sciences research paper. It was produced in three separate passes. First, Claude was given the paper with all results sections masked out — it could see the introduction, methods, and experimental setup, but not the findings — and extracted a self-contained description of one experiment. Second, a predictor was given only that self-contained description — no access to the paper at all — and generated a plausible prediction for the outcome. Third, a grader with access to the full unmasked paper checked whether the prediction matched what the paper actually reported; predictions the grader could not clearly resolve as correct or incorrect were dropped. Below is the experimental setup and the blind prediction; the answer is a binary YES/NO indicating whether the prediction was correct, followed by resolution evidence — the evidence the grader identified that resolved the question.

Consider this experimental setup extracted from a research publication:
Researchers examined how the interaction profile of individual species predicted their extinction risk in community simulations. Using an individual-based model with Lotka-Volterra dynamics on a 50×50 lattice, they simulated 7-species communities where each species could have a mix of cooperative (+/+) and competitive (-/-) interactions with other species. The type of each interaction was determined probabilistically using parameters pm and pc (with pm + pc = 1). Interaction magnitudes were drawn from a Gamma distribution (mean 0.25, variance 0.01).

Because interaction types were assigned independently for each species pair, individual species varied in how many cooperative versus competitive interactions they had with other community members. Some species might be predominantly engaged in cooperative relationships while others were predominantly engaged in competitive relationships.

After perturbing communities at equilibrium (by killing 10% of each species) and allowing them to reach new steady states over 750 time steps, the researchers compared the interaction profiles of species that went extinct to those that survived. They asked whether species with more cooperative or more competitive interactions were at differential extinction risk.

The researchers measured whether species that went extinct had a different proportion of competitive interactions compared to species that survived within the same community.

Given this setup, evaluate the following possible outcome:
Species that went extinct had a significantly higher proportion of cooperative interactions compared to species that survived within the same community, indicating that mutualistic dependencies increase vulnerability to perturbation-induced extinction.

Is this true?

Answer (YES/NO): NO